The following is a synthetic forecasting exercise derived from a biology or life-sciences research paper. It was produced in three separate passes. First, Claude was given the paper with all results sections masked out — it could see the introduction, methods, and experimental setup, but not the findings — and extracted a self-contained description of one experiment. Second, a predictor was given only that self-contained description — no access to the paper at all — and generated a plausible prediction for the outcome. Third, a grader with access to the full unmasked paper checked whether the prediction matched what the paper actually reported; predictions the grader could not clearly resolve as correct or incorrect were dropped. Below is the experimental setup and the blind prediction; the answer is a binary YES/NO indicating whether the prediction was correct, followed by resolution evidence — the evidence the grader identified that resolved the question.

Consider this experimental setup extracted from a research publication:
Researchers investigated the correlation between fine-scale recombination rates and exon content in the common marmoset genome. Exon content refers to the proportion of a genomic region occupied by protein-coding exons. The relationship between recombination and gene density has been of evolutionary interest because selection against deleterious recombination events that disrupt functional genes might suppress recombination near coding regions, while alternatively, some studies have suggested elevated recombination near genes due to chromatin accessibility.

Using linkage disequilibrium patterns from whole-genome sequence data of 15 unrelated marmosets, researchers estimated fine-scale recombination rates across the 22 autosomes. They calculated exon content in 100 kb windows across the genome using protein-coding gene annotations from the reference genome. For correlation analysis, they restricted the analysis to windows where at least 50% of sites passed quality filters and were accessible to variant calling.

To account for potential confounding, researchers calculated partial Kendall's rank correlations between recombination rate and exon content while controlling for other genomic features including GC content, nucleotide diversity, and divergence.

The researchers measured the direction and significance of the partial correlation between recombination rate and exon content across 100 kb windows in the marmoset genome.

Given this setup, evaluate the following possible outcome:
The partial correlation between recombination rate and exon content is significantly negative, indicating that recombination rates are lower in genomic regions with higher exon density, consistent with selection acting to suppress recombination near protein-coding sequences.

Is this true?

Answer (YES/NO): YES